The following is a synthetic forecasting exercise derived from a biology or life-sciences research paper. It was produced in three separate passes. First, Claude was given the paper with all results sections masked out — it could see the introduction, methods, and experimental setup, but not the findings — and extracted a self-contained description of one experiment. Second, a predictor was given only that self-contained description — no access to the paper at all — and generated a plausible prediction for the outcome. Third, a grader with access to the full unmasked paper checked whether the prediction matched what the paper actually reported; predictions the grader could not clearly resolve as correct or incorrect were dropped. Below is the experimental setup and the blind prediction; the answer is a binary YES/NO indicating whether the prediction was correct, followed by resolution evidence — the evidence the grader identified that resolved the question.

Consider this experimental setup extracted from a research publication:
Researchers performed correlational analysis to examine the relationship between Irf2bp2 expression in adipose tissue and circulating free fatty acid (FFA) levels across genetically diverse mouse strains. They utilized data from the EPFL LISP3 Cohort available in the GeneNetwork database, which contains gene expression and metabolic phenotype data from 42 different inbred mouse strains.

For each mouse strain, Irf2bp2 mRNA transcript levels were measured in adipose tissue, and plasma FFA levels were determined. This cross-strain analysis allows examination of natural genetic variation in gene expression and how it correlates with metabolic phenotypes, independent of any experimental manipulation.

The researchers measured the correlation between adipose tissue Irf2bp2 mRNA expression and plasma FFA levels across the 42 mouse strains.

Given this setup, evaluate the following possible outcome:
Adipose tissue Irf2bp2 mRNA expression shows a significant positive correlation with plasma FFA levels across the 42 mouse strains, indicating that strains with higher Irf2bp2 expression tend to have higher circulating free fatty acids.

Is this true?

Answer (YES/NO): NO